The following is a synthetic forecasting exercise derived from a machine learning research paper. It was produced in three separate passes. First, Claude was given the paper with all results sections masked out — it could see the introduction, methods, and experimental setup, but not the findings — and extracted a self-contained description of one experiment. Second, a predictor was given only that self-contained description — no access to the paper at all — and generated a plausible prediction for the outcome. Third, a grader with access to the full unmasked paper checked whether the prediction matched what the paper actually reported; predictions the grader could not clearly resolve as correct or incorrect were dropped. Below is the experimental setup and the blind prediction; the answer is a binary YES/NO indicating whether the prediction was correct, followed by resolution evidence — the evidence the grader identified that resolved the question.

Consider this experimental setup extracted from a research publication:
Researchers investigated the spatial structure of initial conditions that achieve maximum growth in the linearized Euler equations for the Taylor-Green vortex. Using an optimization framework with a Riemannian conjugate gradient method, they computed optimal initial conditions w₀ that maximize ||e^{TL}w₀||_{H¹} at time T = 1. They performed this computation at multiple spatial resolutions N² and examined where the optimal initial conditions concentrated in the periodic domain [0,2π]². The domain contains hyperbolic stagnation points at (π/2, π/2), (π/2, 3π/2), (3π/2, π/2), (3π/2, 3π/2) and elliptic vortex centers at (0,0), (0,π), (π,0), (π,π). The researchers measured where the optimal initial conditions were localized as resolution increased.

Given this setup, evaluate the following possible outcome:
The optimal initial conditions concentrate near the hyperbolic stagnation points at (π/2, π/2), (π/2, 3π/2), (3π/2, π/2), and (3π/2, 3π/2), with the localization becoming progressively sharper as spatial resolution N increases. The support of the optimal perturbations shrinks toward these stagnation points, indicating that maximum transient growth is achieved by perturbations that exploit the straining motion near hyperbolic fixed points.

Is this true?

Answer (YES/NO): YES